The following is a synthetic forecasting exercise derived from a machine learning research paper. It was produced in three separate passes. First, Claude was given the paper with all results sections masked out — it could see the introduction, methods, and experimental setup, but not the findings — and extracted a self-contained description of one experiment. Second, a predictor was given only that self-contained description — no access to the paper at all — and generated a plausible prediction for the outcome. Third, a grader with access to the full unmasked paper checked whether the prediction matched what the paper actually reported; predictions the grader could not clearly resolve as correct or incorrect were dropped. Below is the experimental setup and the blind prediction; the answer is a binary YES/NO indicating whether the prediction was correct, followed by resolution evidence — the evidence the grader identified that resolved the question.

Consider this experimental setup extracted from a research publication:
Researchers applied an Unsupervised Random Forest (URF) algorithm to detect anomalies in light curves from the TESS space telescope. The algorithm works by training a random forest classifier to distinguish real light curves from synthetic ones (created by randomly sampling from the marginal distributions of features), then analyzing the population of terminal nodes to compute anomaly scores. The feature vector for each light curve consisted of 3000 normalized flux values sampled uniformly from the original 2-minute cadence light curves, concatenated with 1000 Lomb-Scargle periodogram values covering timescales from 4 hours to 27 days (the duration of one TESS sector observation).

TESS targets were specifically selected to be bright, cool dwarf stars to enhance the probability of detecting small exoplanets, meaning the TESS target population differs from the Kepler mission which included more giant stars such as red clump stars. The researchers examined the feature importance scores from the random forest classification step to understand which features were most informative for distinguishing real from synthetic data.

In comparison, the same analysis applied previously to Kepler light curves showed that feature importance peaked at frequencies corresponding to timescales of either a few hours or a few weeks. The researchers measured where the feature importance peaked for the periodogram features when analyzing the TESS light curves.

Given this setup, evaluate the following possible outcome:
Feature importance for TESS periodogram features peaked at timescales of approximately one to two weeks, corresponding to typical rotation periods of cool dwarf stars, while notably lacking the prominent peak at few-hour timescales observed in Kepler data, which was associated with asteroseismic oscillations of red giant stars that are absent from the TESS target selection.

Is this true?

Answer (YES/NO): NO